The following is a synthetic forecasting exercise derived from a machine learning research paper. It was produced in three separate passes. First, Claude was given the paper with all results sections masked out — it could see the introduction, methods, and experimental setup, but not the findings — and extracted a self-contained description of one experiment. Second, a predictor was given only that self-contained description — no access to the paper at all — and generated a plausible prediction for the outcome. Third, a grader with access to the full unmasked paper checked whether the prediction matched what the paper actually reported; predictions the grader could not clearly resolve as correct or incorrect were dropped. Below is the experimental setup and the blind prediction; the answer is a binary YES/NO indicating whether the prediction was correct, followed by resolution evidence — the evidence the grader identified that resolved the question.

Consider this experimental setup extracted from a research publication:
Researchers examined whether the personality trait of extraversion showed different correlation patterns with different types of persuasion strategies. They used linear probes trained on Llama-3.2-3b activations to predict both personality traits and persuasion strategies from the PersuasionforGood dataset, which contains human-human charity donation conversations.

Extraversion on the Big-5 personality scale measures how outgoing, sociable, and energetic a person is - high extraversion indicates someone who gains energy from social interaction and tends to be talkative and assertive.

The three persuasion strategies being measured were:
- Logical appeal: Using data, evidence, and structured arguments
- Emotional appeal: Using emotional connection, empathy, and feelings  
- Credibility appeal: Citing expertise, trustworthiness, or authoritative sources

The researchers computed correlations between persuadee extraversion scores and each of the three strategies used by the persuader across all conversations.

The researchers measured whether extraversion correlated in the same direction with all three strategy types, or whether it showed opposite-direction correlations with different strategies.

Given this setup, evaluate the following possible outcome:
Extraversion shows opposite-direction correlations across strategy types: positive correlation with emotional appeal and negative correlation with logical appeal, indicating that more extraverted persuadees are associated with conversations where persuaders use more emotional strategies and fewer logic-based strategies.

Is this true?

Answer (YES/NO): NO